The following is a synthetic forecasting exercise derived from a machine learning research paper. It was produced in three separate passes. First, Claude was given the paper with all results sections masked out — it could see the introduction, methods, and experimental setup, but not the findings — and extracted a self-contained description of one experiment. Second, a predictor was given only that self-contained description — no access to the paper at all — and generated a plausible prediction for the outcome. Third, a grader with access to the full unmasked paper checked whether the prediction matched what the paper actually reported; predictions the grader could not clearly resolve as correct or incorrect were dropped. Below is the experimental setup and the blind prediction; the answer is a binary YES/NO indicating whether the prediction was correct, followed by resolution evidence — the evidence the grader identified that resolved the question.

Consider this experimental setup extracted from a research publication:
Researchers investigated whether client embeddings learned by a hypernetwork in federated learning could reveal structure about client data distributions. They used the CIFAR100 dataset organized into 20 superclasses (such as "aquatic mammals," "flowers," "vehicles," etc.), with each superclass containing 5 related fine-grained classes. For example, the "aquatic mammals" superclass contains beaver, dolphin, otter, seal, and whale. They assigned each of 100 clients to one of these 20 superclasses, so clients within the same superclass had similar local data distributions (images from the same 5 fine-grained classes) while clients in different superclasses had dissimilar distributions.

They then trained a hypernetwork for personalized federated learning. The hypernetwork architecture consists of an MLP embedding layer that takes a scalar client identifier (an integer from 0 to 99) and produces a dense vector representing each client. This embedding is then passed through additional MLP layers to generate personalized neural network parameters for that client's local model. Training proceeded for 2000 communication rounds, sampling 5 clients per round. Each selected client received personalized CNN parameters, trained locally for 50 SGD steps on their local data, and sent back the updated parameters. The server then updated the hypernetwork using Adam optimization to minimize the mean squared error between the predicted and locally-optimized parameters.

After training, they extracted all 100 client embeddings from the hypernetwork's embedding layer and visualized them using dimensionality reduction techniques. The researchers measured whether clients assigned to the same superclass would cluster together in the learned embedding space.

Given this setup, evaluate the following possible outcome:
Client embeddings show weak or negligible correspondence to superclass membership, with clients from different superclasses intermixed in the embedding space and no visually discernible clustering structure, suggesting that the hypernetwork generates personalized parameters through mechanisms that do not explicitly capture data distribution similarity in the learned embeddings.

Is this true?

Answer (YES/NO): NO